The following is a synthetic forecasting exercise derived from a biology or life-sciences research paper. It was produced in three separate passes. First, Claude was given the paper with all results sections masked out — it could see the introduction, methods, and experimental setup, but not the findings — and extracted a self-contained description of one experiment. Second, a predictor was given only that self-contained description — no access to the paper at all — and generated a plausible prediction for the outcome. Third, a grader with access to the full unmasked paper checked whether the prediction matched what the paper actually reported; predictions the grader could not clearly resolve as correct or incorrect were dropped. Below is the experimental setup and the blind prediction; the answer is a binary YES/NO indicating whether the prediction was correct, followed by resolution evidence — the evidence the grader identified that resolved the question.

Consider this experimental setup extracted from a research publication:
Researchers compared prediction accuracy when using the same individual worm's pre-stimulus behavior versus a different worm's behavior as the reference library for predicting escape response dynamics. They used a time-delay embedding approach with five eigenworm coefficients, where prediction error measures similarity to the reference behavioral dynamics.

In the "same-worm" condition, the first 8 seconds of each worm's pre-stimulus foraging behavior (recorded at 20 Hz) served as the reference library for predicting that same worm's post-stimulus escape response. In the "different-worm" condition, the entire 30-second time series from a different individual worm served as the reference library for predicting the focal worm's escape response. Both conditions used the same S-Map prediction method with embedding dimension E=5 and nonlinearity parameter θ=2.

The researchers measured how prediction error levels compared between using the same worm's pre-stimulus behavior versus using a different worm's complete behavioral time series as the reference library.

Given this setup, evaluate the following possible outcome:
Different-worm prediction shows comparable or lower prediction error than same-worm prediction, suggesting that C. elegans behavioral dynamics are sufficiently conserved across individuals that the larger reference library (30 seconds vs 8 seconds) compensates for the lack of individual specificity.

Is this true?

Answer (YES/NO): YES